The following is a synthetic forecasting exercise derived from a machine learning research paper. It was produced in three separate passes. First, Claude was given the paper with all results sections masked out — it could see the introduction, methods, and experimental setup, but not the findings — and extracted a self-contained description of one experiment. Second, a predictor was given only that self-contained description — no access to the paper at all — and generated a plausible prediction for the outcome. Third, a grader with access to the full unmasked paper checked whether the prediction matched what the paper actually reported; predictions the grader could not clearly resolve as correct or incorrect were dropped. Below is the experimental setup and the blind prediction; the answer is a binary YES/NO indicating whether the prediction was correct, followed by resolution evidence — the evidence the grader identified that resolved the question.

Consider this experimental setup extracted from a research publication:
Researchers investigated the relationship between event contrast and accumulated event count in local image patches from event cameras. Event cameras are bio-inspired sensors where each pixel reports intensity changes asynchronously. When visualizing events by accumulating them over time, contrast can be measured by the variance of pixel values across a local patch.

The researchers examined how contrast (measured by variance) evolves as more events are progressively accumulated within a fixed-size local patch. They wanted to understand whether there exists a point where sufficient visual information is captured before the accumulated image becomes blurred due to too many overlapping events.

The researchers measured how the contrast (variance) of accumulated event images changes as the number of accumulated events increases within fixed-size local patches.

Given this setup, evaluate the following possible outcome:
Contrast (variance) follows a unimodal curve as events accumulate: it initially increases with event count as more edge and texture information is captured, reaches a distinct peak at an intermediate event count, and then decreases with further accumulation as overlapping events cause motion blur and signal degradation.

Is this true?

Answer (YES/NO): NO